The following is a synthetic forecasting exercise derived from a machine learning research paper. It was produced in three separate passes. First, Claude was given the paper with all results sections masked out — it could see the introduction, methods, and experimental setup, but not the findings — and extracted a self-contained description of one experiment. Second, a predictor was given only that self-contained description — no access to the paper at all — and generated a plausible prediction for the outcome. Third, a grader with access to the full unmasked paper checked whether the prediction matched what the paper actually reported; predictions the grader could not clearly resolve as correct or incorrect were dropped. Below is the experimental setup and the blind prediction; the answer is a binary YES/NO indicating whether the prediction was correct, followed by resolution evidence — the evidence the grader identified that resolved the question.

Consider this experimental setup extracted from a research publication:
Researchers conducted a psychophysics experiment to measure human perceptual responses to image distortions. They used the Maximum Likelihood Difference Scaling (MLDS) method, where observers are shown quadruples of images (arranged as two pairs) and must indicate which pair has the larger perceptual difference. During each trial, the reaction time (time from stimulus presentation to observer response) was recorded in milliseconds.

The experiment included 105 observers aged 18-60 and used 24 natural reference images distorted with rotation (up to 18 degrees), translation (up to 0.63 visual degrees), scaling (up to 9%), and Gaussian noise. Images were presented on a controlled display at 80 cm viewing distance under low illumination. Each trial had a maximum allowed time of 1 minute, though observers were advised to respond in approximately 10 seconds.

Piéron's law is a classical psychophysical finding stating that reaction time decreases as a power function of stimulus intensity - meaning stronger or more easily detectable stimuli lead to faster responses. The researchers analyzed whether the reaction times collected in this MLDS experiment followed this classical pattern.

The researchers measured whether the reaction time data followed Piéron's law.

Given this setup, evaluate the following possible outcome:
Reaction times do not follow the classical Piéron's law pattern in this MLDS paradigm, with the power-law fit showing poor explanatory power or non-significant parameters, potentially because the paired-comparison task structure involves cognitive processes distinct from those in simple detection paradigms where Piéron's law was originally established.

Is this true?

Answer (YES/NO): NO